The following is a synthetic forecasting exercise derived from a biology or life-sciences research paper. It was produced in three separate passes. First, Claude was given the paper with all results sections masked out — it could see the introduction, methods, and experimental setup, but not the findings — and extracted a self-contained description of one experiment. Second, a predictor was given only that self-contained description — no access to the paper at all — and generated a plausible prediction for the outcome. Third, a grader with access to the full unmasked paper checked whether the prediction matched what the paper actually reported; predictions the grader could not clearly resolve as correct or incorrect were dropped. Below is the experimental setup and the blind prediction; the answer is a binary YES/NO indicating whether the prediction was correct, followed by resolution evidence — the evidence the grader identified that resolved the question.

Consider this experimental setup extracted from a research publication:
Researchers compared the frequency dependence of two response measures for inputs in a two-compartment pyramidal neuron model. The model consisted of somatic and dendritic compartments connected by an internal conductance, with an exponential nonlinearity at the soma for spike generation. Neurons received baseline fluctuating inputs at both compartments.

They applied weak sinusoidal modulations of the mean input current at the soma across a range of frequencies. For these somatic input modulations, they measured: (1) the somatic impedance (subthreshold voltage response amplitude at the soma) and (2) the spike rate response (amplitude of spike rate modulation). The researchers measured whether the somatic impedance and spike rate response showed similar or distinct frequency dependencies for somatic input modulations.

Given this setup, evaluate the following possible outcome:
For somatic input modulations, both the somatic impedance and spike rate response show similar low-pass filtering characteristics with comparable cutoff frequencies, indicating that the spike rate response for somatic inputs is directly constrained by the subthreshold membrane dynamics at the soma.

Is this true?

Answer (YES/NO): NO